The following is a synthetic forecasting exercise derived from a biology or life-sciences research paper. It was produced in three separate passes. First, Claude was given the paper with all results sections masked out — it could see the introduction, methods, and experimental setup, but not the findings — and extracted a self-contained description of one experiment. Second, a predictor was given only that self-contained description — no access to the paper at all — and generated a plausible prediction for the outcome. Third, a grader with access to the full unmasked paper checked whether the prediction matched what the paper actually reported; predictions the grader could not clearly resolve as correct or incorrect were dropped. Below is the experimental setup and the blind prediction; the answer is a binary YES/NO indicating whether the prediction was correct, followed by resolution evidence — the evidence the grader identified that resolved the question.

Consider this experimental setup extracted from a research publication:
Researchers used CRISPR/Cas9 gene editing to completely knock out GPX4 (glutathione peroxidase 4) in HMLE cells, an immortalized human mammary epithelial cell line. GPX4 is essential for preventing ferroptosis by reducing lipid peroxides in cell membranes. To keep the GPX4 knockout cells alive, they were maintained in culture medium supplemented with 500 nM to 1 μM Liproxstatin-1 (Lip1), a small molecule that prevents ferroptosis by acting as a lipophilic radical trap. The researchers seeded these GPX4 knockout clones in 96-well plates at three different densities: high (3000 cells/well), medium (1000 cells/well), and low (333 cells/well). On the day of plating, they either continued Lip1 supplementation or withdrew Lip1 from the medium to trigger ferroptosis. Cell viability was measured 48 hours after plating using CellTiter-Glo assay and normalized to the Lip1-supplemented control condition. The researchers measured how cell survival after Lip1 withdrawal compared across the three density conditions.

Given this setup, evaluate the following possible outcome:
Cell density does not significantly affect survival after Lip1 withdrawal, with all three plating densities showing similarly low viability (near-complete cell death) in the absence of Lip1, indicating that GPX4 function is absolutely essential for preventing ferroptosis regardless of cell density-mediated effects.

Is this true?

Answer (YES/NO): NO